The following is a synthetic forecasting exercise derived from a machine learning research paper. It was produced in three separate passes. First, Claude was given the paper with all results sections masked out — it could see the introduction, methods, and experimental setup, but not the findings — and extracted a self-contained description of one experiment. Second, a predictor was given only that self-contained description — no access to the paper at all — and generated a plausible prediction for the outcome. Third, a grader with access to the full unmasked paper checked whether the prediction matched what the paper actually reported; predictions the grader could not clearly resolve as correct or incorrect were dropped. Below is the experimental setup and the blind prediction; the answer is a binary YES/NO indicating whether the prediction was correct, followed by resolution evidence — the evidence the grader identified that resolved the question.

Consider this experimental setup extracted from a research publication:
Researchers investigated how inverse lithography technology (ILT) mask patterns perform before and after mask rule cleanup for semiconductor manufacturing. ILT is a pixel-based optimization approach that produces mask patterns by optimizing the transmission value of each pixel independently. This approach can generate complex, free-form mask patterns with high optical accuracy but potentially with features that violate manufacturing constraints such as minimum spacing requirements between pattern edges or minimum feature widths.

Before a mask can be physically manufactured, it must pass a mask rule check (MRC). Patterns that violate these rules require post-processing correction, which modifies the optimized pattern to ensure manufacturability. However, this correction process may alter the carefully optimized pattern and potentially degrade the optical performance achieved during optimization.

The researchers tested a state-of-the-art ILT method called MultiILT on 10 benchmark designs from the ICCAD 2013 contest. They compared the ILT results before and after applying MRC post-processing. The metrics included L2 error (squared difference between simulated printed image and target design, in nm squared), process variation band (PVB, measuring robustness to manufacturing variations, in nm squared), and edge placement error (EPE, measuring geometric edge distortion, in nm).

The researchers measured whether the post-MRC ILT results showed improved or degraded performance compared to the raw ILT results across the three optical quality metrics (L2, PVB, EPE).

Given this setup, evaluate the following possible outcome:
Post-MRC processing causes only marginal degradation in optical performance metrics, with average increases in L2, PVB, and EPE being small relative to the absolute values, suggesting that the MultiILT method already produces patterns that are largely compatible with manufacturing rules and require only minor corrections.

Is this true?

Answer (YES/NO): NO